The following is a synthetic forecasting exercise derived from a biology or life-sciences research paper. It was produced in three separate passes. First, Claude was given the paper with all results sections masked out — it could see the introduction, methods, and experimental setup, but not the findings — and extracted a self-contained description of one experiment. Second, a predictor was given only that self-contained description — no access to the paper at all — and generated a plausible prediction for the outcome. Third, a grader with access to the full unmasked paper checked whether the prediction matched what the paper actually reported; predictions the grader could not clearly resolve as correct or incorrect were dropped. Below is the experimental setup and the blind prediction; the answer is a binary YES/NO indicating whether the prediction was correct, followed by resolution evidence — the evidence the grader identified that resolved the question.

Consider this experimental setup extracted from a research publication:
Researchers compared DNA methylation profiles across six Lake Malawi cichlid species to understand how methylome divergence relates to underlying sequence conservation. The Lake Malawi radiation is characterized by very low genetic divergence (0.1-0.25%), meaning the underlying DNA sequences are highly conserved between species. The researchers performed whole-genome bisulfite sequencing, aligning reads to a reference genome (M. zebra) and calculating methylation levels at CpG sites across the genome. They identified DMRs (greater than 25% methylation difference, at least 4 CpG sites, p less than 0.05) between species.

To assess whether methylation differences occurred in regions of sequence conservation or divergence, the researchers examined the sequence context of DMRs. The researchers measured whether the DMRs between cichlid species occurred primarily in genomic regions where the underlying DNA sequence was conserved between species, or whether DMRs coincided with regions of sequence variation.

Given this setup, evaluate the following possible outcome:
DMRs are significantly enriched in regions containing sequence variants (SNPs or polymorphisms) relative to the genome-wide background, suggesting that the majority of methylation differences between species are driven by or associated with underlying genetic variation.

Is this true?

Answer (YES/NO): NO